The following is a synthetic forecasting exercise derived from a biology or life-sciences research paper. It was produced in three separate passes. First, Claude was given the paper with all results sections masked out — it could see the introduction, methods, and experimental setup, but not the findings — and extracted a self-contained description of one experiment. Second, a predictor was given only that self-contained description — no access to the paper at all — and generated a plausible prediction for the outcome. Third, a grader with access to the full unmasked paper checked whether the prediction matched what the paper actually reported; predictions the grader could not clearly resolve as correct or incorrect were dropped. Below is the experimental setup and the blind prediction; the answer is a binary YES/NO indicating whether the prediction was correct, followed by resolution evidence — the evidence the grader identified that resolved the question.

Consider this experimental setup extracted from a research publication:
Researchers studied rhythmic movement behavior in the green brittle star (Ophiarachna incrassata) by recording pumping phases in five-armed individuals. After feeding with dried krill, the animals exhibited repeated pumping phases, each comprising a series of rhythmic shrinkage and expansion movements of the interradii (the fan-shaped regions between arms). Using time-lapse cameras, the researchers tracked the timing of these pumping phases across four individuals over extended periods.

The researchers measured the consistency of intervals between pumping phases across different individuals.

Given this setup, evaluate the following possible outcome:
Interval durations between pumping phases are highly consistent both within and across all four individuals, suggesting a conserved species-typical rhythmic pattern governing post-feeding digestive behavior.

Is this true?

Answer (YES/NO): NO